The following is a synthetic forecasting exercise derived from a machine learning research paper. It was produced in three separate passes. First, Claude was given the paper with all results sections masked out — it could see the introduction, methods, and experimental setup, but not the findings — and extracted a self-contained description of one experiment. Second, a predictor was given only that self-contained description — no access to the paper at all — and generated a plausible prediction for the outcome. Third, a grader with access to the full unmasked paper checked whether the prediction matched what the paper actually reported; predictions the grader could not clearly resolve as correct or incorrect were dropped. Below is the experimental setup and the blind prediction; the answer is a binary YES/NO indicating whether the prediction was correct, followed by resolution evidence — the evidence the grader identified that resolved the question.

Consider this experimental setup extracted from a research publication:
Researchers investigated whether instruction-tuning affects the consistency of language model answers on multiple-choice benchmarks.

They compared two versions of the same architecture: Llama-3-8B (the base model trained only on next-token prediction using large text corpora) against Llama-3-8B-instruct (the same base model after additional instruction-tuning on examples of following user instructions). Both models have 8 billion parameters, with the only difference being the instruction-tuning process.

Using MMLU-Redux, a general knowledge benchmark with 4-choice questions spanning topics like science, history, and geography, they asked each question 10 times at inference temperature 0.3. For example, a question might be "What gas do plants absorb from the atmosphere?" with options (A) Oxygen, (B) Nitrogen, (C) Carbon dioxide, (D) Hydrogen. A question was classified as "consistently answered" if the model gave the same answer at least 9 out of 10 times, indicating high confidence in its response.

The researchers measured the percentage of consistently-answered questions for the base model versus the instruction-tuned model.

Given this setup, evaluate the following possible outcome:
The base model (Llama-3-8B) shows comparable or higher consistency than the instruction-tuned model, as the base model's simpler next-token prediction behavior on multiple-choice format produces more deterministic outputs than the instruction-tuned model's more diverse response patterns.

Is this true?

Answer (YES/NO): NO